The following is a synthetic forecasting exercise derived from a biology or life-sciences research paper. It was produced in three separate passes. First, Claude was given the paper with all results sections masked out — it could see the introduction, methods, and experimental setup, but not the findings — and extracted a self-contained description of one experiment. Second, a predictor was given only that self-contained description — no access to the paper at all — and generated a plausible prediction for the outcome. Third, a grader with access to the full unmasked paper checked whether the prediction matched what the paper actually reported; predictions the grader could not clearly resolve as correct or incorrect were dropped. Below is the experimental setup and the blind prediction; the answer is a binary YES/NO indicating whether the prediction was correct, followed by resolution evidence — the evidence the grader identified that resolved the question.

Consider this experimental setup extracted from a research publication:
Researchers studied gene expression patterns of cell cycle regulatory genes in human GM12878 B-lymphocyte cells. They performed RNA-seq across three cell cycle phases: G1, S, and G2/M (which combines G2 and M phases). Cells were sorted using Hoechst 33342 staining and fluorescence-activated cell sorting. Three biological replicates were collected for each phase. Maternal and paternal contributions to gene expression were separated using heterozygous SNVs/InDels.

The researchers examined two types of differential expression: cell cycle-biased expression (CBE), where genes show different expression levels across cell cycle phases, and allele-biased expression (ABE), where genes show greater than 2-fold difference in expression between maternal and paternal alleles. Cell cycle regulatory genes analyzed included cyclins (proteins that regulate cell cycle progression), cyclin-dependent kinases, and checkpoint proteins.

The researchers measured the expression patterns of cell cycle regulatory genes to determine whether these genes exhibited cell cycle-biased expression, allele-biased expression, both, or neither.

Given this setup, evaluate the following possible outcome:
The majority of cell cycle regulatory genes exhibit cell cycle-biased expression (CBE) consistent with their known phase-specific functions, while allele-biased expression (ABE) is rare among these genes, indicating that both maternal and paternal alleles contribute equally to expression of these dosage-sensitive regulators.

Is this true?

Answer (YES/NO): NO